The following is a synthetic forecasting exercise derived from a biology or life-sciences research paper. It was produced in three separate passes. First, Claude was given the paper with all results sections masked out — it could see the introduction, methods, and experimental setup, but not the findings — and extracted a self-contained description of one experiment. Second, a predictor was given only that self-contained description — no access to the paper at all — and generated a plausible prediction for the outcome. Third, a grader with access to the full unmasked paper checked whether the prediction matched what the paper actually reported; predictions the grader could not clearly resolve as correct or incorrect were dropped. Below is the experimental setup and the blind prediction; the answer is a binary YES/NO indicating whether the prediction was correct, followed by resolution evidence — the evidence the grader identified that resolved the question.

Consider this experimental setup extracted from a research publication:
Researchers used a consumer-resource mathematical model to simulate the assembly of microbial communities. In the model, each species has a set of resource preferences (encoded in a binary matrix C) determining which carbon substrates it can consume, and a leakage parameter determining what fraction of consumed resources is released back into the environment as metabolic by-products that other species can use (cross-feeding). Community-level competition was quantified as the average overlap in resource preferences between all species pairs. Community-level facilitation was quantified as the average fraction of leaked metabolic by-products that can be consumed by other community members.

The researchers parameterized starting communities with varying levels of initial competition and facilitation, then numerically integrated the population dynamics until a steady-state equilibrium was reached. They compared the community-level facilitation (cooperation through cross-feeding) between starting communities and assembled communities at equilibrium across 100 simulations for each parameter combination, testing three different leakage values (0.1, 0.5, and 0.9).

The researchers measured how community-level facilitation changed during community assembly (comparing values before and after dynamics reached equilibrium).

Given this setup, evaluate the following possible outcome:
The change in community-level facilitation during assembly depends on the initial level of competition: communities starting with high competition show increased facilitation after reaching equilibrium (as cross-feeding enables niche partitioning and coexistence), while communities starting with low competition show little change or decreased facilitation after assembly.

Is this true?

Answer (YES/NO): NO